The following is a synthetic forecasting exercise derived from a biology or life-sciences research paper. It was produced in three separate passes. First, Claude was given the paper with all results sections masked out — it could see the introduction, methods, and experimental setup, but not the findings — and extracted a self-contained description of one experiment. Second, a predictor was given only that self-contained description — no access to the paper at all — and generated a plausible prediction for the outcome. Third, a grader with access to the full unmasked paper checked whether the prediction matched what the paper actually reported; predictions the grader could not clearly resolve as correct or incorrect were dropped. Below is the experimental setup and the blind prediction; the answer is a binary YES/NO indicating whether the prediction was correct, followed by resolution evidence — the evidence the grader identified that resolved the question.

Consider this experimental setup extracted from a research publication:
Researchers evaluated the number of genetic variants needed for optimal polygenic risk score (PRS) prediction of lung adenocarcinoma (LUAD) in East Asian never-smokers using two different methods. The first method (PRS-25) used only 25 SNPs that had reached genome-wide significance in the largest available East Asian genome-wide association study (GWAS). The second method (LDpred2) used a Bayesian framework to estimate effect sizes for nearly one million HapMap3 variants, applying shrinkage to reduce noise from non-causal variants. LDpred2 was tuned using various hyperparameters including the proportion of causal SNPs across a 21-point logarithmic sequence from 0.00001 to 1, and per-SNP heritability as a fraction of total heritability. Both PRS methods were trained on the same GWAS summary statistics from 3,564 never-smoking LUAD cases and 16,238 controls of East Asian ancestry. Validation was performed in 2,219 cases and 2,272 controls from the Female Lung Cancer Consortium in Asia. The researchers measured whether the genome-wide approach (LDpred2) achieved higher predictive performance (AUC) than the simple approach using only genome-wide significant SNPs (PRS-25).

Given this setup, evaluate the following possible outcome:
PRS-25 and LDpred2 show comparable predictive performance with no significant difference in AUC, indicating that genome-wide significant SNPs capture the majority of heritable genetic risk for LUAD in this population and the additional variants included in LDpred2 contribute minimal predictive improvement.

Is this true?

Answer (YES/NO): NO